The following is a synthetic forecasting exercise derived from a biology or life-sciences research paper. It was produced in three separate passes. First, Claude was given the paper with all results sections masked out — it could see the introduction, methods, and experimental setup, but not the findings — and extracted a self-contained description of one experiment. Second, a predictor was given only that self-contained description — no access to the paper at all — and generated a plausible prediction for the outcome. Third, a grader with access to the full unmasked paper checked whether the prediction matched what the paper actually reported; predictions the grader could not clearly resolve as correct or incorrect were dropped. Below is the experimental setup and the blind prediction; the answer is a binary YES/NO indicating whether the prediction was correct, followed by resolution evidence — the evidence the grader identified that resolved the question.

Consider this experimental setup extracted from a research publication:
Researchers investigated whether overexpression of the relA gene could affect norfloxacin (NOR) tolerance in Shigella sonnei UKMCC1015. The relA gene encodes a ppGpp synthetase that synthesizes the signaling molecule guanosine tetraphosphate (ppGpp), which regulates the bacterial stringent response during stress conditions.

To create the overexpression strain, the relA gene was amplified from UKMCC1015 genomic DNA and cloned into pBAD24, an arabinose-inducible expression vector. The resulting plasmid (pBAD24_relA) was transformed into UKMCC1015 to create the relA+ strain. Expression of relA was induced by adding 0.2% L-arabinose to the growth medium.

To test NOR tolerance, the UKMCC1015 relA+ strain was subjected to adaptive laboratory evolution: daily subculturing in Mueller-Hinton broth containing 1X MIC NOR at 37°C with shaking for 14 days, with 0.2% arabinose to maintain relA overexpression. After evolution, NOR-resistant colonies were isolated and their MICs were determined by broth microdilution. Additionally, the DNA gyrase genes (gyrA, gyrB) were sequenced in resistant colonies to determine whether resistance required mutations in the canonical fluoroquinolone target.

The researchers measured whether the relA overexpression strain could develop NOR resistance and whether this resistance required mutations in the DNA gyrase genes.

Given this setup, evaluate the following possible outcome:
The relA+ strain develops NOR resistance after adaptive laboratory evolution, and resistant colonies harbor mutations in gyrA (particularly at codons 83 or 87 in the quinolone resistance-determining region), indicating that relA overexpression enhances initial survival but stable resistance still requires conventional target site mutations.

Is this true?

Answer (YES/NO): NO